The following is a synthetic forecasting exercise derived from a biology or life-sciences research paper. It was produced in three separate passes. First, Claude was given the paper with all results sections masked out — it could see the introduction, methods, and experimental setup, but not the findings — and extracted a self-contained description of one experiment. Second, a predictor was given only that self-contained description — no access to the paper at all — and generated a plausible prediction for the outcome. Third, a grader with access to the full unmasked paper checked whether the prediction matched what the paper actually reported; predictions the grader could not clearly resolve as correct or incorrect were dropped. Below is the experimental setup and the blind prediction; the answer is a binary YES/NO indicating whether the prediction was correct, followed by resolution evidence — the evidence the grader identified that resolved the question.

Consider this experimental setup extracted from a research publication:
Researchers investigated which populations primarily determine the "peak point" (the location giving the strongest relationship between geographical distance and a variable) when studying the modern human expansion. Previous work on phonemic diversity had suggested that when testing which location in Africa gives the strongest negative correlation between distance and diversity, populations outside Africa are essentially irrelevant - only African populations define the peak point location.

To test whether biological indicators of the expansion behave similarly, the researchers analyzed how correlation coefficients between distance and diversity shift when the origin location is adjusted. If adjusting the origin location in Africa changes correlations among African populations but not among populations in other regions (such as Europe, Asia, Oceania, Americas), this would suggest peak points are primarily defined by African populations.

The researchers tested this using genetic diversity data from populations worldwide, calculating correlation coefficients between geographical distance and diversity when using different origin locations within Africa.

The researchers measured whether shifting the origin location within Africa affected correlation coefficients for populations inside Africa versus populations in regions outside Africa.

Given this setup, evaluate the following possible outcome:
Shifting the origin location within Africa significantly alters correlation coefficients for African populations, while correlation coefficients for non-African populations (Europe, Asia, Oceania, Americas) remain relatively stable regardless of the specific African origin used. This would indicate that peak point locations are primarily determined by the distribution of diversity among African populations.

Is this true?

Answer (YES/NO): YES